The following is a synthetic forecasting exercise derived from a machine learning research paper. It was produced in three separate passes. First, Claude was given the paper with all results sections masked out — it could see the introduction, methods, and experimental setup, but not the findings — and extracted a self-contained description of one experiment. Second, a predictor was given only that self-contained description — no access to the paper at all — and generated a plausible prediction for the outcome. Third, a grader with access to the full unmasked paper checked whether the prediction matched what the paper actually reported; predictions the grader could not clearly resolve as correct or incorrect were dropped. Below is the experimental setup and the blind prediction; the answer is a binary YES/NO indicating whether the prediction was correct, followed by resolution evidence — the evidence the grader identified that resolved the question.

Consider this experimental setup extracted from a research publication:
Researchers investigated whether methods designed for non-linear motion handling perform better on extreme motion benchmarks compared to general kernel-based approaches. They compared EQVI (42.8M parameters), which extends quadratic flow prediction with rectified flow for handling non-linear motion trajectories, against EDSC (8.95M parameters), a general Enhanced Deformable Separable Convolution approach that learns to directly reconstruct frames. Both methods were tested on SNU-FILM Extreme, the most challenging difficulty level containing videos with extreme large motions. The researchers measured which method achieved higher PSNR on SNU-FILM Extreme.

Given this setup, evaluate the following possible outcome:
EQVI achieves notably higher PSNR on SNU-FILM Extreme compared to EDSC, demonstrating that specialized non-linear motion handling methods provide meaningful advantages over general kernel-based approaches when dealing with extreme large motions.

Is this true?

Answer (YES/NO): NO